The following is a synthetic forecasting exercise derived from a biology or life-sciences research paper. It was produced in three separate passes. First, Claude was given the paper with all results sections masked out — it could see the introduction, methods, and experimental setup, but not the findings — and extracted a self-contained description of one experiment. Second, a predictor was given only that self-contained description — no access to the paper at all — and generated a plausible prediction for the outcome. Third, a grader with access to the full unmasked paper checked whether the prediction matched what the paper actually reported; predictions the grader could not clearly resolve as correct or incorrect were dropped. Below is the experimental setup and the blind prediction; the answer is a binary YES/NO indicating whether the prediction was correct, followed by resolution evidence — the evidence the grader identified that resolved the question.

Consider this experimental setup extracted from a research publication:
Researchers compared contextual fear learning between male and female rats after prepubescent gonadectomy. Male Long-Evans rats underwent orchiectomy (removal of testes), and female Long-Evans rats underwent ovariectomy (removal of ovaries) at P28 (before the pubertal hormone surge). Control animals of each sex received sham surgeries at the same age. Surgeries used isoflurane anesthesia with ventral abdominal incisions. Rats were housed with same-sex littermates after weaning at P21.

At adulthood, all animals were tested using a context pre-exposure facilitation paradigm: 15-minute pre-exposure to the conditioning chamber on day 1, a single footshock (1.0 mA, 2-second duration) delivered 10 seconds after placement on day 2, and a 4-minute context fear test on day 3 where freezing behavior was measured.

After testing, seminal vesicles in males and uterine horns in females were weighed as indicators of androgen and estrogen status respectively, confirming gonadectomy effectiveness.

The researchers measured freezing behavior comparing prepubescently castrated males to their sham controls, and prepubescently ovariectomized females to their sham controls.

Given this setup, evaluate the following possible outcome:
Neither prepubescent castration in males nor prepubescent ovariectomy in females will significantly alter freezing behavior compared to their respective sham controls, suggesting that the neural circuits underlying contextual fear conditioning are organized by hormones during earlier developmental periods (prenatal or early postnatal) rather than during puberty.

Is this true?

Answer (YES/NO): NO